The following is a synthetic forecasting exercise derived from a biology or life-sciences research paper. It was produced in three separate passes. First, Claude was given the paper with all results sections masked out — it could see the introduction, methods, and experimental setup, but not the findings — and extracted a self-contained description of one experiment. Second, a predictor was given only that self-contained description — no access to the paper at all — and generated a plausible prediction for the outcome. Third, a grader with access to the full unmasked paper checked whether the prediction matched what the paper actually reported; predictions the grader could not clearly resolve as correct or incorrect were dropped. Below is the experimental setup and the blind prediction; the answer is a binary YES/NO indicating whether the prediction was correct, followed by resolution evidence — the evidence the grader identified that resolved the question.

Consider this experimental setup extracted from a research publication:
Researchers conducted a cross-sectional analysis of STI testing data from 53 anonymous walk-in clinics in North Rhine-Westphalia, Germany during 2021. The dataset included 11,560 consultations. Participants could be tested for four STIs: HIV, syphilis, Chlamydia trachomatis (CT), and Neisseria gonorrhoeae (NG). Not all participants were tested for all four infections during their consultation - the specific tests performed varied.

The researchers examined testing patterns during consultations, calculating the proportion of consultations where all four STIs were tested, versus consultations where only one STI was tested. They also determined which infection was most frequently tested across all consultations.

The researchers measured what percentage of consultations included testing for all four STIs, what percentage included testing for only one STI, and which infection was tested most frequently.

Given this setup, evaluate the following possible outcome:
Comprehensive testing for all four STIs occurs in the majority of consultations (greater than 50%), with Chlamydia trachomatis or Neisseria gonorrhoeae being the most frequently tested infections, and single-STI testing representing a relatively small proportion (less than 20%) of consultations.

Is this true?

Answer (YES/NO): NO